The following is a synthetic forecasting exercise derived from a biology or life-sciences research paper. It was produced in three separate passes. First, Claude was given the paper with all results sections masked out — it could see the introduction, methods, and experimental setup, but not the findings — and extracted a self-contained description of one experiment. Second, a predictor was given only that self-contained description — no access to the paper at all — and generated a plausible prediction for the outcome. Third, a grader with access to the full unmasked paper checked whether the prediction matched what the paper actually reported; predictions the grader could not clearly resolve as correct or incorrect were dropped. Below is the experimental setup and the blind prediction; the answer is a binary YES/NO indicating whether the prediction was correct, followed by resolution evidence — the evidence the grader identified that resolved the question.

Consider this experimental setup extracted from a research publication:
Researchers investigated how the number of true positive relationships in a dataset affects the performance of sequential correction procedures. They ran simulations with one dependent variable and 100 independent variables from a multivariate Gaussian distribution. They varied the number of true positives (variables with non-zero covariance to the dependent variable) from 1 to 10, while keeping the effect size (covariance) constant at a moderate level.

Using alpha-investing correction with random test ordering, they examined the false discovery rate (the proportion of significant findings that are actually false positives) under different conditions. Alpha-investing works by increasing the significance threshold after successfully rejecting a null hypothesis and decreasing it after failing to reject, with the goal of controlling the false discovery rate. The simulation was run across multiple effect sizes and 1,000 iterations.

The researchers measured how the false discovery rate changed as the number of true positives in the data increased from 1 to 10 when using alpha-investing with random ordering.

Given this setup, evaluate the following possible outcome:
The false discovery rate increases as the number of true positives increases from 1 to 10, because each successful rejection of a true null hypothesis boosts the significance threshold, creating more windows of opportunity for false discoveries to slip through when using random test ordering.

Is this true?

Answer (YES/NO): NO